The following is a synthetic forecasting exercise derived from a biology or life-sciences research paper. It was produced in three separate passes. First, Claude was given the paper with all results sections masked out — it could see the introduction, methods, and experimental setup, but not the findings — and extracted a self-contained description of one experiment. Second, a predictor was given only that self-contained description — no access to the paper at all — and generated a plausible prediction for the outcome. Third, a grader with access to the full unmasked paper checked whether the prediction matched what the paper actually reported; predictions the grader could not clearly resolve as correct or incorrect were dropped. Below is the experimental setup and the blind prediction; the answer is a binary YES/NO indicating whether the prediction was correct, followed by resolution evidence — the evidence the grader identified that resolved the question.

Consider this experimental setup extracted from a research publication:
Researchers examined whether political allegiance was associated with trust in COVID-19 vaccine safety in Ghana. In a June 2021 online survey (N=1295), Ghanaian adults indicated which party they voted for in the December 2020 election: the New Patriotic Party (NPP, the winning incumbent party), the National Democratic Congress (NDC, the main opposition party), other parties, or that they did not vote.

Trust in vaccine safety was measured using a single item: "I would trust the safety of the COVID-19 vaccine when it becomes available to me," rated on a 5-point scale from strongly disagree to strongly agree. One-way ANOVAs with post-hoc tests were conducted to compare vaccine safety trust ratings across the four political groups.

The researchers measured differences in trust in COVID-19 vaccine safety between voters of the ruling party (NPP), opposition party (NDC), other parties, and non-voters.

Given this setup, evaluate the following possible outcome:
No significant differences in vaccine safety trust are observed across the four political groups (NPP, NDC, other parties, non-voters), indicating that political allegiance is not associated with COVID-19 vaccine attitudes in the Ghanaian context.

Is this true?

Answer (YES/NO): NO